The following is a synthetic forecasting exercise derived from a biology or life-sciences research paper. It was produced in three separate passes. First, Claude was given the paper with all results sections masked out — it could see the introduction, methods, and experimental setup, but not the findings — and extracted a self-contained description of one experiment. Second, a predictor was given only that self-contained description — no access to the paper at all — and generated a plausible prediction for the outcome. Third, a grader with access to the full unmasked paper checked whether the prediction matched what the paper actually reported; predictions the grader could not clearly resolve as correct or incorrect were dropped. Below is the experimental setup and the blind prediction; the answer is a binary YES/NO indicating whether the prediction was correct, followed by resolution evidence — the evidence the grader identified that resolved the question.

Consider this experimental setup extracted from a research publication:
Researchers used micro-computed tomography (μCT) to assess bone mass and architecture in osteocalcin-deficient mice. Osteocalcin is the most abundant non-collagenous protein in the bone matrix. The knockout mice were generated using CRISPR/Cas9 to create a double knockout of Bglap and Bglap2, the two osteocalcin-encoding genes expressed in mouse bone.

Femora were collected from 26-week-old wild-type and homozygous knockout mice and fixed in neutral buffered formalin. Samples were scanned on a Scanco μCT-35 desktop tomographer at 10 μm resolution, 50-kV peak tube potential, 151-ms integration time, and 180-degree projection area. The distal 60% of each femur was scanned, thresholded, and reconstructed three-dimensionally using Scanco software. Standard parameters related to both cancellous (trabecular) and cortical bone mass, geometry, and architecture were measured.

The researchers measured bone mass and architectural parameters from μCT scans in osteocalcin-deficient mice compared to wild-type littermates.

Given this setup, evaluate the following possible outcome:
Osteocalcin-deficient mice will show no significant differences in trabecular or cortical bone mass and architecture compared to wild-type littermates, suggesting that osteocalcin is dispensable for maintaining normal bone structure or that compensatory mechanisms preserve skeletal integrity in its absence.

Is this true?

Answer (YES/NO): YES